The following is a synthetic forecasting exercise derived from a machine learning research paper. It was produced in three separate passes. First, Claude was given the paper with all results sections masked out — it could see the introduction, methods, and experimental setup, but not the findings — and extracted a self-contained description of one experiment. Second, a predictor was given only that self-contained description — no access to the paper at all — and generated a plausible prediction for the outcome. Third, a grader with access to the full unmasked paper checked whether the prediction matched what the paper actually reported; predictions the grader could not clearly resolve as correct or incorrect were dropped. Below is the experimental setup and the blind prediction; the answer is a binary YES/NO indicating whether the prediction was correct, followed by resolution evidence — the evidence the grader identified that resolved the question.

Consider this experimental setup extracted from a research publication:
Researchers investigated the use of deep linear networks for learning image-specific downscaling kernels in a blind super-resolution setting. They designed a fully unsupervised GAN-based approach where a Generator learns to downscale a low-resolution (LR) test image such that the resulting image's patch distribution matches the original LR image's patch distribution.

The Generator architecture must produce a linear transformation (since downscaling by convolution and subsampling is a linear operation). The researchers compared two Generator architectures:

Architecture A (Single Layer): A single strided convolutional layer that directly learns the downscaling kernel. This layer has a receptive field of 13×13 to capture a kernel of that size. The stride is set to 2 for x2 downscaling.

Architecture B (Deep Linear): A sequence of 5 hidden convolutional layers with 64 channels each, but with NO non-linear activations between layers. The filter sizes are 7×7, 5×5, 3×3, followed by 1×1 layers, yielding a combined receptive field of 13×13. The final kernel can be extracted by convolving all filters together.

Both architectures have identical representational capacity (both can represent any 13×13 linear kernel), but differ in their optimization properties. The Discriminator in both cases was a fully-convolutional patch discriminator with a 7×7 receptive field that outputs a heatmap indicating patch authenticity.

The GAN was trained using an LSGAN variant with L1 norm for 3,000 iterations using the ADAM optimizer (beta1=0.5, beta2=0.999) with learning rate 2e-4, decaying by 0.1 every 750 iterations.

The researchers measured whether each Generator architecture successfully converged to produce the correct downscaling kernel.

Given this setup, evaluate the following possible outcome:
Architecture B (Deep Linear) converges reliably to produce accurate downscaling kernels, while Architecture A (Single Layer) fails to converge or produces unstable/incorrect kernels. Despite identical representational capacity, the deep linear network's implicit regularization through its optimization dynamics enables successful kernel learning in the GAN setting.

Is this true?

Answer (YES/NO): YES